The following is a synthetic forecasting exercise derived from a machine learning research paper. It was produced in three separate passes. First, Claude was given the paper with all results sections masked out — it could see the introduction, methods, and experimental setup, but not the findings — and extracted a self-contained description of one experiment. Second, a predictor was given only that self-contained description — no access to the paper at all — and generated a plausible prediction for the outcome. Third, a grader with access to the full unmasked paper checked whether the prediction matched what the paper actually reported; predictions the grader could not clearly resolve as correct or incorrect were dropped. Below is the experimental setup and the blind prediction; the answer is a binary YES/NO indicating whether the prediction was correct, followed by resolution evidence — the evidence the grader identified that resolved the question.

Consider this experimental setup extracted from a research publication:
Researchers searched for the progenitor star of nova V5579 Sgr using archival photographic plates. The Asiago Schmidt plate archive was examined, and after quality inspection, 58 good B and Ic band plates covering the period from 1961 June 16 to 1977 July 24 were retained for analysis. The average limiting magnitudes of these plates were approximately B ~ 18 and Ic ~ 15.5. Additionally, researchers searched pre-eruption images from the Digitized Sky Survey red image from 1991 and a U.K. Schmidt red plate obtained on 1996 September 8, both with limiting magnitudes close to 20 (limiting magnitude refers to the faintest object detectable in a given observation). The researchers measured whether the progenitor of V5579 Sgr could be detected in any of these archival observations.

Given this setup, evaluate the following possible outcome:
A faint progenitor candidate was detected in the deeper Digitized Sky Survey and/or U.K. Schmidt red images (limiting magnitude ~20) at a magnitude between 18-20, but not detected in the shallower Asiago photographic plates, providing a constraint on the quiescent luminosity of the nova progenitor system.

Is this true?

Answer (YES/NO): NO